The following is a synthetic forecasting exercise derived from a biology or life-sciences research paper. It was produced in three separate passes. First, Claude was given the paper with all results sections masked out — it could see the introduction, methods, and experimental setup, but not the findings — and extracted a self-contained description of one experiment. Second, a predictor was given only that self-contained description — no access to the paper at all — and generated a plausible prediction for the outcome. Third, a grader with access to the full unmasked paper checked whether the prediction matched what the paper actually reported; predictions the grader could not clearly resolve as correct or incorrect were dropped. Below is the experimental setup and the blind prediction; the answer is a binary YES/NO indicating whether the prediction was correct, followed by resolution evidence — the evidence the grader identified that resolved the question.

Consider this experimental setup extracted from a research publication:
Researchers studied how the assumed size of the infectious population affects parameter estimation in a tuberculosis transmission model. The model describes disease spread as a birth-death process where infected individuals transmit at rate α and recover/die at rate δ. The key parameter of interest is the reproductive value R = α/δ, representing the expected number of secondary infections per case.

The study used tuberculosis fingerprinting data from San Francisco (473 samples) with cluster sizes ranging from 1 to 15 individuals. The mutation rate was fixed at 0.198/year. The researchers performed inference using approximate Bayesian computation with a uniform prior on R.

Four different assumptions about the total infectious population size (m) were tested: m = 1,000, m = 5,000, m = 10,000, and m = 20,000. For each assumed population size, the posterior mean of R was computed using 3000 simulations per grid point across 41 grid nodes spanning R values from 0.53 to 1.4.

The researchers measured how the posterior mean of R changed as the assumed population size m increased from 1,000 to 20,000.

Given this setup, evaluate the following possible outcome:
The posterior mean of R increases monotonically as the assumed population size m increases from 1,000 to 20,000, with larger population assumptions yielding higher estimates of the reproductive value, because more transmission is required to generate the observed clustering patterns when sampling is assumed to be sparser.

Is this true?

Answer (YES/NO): YES